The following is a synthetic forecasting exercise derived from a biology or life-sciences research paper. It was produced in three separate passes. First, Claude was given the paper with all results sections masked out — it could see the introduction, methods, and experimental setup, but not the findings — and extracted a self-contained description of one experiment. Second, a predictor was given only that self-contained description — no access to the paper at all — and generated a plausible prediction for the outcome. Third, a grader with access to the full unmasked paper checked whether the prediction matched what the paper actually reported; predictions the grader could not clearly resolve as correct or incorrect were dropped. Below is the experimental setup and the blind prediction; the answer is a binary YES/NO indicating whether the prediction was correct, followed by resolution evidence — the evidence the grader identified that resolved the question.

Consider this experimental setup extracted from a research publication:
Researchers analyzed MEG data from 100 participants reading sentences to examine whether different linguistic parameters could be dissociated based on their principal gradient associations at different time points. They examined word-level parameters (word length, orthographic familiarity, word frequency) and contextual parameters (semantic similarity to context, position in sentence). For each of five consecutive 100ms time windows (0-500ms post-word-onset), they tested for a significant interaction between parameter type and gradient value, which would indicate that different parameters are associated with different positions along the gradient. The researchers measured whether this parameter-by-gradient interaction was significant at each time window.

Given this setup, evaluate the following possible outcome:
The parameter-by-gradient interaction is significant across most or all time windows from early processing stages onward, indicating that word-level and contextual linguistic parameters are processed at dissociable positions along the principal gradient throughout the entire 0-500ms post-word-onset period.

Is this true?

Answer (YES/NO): YES